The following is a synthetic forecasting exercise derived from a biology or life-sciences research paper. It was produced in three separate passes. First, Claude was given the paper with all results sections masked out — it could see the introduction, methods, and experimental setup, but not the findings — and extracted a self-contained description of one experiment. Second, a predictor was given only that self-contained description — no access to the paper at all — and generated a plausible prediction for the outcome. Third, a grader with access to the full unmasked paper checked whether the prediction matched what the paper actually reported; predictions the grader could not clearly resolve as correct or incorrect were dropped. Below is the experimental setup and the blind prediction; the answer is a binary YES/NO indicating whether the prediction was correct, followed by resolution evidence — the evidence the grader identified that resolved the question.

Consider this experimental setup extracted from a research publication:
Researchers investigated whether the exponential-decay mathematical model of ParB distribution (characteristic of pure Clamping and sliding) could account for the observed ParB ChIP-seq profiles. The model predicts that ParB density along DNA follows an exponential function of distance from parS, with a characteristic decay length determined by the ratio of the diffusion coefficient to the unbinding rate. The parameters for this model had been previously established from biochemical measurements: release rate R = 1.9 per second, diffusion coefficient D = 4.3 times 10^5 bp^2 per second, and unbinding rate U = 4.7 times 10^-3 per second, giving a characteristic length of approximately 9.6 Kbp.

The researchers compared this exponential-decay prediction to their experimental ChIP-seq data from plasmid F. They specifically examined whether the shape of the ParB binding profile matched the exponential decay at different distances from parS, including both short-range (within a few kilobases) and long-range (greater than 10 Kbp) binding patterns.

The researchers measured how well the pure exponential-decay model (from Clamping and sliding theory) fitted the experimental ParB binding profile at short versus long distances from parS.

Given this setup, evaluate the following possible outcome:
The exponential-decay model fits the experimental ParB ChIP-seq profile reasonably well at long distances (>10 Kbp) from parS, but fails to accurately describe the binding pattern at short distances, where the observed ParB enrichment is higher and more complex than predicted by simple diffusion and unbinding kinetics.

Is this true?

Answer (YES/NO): NO